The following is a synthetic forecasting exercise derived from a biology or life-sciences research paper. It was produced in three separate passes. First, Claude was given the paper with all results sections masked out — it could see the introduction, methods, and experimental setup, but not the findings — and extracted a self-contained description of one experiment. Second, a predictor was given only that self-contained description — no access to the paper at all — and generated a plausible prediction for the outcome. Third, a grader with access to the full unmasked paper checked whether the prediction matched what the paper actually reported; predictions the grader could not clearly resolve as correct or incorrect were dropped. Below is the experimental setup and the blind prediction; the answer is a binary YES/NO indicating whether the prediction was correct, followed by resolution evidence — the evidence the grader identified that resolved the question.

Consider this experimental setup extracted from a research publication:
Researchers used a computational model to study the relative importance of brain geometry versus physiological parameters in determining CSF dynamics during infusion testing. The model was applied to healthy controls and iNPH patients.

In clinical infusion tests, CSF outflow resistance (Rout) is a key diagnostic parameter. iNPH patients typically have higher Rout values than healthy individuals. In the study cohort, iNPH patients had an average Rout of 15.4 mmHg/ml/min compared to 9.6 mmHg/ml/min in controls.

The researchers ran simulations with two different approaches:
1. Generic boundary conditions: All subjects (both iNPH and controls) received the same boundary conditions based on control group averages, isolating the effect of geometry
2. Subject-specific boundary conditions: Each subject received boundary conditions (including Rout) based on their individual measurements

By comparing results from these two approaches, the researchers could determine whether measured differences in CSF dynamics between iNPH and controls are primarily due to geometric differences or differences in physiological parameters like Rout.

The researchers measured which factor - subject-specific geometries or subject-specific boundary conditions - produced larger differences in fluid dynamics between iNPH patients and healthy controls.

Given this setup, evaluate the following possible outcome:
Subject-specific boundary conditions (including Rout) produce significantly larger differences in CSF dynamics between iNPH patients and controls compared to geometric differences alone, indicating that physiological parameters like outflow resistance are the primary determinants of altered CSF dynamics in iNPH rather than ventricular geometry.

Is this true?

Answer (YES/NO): YES